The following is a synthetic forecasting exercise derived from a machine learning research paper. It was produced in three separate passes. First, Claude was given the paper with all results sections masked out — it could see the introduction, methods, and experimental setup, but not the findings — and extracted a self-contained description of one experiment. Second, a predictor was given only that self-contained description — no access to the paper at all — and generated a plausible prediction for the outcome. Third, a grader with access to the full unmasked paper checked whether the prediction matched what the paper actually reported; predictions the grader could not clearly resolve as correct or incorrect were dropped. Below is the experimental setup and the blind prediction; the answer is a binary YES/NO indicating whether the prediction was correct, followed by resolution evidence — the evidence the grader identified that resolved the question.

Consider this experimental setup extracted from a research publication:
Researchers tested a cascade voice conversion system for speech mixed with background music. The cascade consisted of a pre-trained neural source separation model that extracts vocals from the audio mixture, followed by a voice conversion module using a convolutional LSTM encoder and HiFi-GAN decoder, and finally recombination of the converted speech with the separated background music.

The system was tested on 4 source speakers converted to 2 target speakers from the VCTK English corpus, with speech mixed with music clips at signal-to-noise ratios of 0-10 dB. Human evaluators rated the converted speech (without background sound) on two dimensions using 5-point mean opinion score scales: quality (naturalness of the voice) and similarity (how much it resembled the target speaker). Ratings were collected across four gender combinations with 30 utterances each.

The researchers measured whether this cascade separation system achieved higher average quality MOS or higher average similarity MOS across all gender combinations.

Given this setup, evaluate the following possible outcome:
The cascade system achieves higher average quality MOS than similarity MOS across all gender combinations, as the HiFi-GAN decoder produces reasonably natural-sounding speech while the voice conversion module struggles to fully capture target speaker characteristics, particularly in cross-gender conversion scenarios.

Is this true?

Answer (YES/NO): NO